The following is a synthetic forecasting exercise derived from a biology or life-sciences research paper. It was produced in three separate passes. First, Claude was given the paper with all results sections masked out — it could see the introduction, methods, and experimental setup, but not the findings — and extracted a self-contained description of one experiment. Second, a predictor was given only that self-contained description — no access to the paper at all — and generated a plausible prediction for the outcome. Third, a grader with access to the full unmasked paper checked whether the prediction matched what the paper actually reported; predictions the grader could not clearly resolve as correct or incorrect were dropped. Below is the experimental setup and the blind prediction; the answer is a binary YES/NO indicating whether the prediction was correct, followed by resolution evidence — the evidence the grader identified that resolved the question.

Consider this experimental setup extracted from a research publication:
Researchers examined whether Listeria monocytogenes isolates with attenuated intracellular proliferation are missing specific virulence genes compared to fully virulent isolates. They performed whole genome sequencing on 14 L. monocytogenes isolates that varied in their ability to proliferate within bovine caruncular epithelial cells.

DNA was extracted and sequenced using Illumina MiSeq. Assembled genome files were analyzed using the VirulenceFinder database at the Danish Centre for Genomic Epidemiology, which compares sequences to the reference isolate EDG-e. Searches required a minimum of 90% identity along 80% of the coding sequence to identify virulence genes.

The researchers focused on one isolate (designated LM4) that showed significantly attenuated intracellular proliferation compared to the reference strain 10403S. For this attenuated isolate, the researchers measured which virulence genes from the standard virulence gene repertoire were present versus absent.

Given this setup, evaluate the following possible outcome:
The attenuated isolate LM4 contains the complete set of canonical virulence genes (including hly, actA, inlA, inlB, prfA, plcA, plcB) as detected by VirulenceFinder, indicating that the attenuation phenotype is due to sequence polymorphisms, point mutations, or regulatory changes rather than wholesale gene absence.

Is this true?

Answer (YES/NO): NO